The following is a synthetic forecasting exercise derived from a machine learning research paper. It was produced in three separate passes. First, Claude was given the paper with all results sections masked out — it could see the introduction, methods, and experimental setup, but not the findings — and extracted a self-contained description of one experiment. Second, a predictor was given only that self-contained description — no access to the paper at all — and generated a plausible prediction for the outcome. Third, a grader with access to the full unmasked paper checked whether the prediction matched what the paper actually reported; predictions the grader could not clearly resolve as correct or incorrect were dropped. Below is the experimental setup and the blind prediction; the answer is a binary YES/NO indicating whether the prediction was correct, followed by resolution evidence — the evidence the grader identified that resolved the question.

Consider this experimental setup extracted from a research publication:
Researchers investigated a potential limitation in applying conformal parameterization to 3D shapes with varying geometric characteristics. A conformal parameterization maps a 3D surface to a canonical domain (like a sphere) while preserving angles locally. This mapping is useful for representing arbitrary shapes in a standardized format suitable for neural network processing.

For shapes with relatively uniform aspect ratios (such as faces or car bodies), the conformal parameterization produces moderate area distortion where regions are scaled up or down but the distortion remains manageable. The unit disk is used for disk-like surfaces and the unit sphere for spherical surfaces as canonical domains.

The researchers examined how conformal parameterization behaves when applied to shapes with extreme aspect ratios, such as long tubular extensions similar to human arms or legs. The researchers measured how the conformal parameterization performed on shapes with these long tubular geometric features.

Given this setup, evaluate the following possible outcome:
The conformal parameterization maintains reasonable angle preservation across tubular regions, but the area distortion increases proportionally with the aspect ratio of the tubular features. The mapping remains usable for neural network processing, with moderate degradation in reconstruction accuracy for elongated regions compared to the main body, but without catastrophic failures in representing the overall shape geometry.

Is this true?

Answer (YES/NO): NO